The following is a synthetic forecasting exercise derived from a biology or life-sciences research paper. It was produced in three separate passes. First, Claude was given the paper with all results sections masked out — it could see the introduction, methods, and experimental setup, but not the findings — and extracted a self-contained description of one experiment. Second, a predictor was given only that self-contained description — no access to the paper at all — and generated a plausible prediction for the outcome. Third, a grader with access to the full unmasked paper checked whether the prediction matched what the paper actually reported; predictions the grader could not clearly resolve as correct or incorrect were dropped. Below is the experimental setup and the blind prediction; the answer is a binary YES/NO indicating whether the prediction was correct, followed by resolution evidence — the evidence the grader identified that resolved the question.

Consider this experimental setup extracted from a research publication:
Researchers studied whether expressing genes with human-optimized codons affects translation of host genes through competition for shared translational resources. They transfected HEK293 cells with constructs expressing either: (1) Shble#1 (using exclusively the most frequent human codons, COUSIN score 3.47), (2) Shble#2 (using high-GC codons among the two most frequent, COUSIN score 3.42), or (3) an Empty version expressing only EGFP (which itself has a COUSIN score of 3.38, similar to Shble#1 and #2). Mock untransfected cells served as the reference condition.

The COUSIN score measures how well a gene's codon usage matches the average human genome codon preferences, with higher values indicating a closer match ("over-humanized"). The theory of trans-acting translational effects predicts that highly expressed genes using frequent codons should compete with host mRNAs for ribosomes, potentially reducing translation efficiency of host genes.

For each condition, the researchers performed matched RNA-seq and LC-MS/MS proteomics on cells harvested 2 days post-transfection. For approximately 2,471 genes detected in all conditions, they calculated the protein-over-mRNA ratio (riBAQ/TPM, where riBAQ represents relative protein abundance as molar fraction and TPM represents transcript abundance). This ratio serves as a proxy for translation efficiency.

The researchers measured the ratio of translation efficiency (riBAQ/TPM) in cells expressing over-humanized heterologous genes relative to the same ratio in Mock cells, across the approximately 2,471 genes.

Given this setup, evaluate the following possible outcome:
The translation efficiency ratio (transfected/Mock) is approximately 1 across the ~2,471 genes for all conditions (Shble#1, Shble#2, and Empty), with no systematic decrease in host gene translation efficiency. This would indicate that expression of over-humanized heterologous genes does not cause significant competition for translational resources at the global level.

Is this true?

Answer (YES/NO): YES